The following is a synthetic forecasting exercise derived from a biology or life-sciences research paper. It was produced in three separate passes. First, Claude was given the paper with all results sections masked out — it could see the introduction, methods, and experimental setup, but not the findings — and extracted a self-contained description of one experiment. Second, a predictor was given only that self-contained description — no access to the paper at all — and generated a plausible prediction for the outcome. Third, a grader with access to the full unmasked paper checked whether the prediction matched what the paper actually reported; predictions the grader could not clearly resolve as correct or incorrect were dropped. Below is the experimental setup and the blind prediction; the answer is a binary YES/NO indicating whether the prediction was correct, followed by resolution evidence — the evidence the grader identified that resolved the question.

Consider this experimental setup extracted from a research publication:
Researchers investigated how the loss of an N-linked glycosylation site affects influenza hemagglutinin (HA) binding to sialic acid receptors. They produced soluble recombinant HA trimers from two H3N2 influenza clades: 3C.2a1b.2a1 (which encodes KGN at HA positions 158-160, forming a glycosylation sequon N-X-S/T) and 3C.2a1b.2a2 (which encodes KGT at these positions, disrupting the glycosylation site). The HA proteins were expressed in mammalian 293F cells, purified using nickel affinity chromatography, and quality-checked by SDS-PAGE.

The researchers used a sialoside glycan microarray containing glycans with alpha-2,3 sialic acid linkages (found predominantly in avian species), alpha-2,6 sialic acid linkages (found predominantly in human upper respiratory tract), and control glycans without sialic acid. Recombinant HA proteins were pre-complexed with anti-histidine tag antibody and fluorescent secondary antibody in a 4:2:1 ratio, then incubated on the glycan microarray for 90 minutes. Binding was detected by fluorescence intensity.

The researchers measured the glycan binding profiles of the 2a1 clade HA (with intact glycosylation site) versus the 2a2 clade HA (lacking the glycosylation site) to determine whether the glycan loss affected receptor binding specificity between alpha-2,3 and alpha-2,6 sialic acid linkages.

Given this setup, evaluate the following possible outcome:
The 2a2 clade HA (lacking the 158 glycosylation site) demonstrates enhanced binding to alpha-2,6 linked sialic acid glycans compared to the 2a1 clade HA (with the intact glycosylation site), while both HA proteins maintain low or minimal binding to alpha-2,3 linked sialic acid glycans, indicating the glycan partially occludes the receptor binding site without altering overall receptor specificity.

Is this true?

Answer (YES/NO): NO